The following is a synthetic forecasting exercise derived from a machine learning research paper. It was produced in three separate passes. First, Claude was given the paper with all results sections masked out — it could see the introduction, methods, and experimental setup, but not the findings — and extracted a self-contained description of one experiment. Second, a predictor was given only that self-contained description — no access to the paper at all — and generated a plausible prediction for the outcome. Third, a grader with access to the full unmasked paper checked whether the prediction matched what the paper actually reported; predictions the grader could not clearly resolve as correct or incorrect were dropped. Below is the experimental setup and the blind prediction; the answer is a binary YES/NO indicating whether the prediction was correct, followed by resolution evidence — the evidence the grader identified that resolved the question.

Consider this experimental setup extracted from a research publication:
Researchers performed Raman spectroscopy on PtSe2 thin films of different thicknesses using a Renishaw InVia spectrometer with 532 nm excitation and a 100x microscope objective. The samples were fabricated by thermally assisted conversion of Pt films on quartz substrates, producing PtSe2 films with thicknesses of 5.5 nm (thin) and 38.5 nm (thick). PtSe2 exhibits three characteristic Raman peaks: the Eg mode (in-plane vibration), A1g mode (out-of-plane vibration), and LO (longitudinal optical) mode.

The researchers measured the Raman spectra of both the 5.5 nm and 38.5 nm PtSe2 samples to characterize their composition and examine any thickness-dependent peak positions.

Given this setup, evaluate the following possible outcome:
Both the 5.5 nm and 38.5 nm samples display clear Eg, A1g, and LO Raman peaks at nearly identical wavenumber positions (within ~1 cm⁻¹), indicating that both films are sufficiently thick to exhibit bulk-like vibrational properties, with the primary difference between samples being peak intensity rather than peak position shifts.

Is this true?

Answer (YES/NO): NO